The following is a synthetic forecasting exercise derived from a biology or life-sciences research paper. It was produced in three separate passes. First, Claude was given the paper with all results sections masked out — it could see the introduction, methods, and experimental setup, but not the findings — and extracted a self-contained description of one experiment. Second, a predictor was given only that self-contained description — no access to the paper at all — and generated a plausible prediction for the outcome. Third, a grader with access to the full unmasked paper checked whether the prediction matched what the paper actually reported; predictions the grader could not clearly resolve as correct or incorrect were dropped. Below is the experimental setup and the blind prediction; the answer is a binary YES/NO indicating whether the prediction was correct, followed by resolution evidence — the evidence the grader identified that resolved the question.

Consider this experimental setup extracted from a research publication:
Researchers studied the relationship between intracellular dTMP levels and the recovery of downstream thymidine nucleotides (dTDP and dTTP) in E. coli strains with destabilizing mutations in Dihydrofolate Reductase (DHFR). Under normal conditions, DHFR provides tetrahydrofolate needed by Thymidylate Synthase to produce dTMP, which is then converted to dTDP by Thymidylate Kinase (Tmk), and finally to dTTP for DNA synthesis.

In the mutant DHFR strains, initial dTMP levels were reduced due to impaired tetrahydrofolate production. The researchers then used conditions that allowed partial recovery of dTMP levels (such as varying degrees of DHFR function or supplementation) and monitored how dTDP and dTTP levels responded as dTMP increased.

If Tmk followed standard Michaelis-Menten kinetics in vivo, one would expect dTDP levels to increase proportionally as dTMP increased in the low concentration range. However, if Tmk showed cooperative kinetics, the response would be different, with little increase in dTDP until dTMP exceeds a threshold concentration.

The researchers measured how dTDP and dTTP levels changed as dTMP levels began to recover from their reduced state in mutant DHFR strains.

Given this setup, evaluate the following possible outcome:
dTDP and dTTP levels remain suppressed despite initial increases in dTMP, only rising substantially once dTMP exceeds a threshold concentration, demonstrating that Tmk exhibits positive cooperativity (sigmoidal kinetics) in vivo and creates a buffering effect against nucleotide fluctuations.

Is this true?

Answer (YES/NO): YES